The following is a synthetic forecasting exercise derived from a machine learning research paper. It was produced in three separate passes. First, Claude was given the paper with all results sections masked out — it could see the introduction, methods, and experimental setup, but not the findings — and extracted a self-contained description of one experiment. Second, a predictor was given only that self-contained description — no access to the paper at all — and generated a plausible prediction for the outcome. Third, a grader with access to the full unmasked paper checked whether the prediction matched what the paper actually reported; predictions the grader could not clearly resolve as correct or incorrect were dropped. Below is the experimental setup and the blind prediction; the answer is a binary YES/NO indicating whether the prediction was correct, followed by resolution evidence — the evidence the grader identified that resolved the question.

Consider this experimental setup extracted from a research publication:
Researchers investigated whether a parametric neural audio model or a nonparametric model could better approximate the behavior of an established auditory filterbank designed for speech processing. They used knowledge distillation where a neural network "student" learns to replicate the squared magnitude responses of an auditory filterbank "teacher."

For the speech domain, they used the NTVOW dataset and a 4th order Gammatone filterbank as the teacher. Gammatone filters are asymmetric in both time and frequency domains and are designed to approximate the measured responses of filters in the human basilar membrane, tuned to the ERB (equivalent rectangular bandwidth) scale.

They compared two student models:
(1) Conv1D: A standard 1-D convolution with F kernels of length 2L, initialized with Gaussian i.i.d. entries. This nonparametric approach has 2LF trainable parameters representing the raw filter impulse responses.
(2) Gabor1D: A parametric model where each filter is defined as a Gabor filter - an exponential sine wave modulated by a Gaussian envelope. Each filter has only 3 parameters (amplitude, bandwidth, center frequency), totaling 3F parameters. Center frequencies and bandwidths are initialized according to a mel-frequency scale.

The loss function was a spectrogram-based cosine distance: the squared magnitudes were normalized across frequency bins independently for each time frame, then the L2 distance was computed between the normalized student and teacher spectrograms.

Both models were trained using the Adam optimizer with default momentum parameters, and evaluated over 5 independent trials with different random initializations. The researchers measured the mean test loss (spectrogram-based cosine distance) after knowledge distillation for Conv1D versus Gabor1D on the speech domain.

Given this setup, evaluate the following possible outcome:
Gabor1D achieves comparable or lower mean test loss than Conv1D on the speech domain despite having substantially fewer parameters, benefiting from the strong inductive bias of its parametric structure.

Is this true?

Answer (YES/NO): NO